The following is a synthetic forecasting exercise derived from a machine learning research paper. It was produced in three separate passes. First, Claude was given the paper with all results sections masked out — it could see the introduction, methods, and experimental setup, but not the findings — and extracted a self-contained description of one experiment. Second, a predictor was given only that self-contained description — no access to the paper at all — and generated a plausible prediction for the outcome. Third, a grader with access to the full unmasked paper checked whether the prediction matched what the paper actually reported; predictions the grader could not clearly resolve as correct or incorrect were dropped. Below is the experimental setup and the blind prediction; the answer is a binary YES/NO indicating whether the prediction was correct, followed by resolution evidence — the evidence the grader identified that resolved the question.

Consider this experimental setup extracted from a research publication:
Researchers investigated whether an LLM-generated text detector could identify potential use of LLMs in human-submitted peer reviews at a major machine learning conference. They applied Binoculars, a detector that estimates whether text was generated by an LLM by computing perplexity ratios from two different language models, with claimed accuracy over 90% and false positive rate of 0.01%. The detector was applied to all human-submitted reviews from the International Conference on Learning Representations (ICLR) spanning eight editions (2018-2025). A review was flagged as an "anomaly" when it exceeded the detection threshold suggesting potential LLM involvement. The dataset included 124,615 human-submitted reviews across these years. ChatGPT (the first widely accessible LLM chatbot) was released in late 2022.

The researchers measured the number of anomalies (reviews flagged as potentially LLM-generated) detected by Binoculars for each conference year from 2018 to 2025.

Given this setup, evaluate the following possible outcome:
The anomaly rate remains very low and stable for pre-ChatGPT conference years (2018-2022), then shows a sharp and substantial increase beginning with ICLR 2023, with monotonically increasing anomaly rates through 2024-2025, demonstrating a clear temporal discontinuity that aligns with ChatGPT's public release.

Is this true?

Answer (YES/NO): NO